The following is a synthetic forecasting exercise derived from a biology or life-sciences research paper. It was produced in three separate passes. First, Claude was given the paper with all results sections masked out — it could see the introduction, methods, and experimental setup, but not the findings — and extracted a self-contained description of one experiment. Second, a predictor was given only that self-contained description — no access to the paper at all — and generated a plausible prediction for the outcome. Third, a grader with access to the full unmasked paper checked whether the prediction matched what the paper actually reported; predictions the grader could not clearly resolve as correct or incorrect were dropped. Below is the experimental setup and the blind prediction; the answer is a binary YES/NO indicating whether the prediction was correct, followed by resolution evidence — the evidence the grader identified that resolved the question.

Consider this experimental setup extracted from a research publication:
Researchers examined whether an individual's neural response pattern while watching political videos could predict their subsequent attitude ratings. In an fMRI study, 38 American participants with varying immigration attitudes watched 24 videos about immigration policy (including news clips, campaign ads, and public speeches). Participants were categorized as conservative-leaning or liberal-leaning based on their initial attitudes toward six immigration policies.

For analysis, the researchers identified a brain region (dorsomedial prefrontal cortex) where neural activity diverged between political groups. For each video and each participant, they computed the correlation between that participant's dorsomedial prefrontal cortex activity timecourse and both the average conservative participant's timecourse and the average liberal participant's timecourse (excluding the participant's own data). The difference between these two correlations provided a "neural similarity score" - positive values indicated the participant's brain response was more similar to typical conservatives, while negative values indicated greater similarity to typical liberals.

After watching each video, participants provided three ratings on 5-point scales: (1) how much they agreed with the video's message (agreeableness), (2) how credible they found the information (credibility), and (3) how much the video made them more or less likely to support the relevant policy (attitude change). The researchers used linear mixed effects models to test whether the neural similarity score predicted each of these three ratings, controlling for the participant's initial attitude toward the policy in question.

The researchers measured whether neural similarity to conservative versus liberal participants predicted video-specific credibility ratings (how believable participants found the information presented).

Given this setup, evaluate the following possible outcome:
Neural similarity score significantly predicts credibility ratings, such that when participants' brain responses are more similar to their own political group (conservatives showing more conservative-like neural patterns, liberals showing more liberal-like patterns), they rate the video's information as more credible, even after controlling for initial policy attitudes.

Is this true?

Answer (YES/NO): NO